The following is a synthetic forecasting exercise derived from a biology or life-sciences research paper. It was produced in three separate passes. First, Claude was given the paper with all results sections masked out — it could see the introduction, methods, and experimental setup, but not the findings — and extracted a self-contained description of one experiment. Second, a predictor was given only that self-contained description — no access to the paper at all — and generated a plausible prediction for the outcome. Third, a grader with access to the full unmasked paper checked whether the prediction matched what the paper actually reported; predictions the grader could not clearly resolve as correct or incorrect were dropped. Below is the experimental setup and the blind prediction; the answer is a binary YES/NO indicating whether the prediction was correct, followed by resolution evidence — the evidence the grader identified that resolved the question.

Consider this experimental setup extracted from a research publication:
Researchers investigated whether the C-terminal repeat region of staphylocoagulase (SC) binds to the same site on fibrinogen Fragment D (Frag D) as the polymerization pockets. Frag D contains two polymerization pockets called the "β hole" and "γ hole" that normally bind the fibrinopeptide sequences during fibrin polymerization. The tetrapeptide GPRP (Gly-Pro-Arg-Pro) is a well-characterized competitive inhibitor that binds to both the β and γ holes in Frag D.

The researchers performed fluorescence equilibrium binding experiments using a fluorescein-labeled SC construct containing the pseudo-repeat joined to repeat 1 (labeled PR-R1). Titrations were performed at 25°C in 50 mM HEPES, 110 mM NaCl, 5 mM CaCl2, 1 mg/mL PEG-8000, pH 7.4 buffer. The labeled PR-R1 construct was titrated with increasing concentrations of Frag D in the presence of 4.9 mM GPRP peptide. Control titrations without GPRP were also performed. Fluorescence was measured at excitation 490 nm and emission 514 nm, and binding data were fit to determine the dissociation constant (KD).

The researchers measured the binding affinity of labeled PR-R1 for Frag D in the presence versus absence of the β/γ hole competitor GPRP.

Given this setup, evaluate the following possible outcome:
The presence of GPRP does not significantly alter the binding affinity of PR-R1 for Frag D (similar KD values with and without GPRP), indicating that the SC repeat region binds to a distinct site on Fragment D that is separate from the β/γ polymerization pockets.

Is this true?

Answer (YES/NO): YES